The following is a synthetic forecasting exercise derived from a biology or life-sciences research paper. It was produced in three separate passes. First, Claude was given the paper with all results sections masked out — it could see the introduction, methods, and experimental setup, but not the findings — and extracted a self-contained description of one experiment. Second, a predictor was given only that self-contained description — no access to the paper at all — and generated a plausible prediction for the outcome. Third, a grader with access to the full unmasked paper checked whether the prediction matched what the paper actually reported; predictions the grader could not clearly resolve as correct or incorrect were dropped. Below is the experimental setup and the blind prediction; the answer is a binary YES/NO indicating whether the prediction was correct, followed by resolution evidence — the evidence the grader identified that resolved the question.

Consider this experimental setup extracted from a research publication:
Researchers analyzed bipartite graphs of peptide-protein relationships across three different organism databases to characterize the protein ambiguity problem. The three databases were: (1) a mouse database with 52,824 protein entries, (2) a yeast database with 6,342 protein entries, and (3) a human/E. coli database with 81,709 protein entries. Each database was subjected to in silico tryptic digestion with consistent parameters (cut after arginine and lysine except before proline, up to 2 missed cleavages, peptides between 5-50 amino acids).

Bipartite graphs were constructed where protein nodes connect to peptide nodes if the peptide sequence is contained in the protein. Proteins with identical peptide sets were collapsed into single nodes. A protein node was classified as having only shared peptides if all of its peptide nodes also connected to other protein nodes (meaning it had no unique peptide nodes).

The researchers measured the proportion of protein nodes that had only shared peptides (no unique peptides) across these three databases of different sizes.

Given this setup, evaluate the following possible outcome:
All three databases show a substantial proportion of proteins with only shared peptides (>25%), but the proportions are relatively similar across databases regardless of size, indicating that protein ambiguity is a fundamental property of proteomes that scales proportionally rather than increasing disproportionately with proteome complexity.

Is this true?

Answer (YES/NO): NO